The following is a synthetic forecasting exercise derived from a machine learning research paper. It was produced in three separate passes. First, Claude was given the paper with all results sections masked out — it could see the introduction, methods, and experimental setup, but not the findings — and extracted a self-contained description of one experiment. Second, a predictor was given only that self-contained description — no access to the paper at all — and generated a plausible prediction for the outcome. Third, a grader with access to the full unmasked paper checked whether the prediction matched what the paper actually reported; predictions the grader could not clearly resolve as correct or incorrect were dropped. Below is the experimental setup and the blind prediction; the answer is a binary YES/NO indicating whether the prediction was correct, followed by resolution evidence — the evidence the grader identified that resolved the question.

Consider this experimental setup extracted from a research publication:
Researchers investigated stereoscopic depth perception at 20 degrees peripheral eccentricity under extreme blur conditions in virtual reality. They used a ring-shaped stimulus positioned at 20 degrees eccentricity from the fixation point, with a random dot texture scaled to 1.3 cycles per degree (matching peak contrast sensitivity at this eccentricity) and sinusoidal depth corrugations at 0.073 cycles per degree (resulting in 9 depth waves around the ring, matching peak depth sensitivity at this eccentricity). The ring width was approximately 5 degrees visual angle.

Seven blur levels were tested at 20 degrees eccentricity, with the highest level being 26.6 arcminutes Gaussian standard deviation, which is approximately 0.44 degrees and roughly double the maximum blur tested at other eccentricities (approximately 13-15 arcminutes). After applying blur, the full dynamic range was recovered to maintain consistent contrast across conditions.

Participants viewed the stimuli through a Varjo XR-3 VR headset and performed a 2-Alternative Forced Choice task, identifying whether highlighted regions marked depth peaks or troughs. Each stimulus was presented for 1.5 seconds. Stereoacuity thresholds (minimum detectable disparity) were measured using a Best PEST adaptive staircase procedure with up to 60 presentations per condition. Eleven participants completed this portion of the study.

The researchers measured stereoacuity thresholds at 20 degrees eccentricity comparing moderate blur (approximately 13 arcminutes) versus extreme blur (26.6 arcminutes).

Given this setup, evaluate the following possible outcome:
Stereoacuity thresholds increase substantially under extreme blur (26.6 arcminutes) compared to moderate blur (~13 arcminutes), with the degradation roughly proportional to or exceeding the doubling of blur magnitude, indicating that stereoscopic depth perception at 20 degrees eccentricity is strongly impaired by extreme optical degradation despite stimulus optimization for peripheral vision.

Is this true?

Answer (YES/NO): NO